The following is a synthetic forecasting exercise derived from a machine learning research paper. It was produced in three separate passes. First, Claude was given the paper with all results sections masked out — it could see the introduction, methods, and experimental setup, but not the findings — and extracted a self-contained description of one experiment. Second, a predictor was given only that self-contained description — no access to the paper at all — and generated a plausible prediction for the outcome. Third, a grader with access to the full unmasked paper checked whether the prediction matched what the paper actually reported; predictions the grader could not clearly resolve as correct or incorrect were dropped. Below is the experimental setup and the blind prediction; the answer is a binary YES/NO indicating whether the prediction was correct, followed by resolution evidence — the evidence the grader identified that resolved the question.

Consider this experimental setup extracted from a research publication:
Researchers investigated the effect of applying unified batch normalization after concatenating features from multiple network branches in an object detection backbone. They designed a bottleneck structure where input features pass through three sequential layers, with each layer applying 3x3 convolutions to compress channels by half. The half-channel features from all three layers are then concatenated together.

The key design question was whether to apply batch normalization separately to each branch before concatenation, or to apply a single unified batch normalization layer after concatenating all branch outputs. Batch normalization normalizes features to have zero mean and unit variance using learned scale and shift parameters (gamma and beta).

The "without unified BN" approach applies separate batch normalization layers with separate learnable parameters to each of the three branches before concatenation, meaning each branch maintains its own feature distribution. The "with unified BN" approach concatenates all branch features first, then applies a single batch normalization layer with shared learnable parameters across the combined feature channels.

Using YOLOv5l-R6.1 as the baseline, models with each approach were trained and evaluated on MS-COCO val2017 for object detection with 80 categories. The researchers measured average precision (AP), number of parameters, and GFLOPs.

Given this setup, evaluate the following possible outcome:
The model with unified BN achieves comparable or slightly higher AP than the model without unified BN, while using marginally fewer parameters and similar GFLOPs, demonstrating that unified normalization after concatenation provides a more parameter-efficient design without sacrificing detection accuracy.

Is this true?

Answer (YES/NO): NO